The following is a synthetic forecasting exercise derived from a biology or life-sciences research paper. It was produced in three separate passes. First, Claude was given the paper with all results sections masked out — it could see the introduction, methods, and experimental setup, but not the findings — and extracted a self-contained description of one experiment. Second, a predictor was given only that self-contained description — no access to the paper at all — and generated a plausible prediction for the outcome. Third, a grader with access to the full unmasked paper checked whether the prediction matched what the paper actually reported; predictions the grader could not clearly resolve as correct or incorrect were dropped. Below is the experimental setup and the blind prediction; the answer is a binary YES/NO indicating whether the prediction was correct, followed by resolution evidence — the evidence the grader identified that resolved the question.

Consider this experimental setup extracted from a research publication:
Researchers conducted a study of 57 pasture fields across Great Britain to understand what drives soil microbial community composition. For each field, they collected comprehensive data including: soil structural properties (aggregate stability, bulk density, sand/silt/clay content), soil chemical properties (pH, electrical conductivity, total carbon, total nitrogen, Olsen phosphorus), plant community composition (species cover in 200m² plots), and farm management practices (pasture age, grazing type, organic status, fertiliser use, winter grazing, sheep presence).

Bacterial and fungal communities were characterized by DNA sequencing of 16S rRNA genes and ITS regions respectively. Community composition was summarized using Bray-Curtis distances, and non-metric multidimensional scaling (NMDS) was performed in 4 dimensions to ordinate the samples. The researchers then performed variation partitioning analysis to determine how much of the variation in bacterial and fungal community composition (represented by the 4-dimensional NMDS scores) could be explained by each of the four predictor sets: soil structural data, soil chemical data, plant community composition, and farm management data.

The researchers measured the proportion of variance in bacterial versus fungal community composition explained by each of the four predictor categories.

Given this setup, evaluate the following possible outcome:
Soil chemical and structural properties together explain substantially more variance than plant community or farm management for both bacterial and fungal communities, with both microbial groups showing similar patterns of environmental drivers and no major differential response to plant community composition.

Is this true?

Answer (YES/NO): NO